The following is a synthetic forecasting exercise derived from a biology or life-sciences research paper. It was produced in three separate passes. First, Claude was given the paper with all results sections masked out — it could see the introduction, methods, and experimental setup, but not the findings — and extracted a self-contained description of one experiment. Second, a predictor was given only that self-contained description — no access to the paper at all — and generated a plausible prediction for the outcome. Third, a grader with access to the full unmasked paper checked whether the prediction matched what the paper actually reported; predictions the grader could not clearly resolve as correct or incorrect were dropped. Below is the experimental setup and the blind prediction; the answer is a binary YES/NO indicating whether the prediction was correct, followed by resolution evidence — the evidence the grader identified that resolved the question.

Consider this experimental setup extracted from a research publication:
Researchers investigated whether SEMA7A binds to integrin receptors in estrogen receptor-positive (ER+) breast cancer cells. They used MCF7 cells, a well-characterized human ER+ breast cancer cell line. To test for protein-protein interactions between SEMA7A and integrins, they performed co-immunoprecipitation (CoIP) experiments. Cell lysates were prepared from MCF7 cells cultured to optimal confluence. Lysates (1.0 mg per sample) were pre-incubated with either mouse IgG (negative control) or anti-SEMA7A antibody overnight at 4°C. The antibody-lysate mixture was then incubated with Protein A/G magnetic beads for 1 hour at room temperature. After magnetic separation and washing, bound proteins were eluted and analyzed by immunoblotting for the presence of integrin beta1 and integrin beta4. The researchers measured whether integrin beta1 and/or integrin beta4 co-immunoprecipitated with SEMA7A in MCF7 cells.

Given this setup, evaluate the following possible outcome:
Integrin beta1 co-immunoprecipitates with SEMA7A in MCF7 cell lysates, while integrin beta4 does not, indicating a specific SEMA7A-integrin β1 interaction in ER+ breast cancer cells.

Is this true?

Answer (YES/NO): NO